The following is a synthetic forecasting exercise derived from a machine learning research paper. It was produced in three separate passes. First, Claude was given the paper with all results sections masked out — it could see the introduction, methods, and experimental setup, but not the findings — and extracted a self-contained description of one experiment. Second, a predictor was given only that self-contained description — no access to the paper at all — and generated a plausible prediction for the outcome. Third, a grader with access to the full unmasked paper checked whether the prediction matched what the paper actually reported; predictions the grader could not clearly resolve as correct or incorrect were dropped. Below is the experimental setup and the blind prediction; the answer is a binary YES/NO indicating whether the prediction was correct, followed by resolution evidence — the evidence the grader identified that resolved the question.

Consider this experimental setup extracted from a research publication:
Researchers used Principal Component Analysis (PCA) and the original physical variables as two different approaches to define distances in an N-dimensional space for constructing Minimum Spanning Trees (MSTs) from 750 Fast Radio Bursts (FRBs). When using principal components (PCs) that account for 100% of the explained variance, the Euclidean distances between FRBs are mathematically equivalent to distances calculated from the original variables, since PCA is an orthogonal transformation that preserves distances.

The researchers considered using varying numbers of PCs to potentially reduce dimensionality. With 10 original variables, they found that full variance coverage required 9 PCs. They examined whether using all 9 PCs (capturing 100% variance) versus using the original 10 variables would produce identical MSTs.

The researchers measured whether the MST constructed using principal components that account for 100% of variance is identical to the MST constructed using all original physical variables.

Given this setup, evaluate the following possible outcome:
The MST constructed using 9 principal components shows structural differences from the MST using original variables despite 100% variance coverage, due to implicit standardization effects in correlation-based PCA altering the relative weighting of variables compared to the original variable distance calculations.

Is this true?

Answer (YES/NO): NO